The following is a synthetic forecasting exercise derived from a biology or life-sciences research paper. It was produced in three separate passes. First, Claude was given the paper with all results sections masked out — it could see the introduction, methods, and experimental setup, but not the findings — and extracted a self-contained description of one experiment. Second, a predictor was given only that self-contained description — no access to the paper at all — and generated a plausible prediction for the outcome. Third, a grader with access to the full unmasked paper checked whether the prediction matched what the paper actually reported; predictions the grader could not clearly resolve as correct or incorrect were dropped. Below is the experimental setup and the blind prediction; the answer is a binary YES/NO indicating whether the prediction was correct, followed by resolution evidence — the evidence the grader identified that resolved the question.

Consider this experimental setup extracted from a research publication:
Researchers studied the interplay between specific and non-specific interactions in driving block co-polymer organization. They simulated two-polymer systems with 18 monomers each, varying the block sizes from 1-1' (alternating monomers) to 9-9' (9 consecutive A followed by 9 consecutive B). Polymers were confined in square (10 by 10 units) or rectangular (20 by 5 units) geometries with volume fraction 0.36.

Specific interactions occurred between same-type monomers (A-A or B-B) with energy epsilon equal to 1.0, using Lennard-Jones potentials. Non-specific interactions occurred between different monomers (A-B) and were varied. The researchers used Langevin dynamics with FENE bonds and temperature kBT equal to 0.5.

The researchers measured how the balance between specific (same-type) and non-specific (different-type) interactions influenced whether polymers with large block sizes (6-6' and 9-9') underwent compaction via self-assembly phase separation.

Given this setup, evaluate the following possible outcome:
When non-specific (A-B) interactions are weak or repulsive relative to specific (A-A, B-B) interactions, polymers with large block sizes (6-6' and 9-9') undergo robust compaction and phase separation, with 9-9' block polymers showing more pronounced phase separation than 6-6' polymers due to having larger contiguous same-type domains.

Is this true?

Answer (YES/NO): NO